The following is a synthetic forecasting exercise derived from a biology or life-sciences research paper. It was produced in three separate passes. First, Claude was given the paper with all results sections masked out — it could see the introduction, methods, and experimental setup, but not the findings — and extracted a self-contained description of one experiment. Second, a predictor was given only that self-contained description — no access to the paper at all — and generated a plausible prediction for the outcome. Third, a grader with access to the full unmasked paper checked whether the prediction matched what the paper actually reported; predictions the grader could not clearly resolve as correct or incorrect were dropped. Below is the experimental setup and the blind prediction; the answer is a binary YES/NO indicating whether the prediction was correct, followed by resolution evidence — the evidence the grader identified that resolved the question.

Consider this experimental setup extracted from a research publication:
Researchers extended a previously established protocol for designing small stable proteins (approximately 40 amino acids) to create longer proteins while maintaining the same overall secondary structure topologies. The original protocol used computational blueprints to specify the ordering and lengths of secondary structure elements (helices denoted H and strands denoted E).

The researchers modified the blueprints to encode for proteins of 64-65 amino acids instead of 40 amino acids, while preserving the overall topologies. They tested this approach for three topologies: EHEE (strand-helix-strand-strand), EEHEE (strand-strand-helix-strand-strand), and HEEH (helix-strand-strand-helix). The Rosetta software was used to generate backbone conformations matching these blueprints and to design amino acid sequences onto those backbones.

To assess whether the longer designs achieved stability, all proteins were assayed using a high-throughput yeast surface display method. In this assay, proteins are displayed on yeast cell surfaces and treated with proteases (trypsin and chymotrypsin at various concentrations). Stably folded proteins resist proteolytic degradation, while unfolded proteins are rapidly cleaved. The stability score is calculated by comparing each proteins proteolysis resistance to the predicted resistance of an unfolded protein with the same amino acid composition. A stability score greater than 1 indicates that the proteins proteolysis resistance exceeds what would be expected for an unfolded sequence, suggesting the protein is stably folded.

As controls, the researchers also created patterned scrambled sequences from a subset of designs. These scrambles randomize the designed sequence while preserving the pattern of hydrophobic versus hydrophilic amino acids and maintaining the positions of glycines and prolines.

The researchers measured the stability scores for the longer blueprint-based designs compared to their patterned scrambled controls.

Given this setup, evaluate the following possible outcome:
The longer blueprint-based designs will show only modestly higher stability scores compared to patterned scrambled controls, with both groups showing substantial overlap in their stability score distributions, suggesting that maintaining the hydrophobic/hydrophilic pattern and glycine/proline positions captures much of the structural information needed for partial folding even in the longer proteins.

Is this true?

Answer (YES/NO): NO